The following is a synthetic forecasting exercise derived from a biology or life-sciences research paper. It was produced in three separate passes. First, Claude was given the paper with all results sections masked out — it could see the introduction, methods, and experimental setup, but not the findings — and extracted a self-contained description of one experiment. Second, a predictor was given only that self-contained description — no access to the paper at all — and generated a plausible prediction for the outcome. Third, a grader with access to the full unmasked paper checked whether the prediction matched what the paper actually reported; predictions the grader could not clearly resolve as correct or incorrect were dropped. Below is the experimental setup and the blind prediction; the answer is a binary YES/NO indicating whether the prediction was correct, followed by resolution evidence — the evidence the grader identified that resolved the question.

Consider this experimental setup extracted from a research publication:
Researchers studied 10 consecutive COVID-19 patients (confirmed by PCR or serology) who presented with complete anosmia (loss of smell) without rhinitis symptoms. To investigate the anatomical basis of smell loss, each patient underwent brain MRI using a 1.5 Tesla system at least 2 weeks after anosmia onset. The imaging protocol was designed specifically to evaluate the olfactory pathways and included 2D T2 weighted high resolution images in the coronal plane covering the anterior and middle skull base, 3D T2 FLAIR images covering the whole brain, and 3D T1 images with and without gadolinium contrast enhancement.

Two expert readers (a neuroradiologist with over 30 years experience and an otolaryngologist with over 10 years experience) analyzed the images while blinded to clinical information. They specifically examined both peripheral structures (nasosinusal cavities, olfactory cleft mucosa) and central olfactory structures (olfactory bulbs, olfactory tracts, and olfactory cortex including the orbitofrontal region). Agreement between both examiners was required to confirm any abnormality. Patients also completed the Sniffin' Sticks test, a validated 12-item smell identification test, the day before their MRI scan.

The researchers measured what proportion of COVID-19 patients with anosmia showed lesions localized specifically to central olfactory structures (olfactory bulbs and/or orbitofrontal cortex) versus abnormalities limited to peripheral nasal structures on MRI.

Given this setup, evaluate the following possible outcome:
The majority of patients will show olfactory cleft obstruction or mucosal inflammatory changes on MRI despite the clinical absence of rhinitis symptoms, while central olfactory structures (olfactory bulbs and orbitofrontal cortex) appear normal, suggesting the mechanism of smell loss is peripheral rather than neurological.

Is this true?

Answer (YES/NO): NO